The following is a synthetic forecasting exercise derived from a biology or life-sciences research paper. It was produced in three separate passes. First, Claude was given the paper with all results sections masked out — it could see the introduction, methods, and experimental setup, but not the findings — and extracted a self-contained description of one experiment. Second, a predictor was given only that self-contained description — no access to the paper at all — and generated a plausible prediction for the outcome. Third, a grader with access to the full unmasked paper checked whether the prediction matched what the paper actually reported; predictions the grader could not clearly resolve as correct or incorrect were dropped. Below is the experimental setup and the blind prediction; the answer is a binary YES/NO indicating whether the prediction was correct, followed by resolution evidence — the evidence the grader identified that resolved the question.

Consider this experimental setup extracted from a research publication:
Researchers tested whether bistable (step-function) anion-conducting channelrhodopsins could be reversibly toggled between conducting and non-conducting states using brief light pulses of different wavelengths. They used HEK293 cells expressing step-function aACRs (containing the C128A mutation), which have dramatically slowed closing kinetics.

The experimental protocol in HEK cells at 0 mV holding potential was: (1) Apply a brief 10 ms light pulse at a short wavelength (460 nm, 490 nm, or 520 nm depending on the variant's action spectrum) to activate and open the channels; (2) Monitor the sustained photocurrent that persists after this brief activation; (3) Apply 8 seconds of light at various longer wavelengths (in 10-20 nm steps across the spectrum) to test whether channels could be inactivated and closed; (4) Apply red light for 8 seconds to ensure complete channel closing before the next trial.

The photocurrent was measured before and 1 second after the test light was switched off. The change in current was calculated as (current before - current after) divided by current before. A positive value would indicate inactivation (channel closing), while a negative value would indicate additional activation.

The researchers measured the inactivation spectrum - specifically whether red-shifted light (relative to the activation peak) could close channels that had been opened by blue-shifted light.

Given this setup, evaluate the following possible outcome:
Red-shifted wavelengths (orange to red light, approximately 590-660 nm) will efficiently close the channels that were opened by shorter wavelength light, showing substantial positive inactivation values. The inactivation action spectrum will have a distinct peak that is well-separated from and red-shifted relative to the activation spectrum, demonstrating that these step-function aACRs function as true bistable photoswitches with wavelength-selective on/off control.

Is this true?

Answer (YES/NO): YES